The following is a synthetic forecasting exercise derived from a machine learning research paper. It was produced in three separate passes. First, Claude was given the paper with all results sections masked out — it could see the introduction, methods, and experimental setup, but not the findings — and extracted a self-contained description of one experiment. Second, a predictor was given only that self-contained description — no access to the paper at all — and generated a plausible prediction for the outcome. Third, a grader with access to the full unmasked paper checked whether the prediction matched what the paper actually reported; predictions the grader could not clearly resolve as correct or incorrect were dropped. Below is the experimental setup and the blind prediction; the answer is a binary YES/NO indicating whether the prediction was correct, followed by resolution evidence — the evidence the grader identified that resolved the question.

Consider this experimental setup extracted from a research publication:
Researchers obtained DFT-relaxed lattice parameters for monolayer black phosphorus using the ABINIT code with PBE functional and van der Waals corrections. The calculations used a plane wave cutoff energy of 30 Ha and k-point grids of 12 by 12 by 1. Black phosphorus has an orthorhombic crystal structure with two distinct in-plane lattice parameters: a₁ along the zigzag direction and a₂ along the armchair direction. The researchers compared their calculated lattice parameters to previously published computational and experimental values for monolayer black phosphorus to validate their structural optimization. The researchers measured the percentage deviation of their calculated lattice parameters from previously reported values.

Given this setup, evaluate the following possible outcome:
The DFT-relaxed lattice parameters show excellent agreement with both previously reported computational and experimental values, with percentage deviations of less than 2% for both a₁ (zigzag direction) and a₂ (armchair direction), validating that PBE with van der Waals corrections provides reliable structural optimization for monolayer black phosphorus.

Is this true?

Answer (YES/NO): YES